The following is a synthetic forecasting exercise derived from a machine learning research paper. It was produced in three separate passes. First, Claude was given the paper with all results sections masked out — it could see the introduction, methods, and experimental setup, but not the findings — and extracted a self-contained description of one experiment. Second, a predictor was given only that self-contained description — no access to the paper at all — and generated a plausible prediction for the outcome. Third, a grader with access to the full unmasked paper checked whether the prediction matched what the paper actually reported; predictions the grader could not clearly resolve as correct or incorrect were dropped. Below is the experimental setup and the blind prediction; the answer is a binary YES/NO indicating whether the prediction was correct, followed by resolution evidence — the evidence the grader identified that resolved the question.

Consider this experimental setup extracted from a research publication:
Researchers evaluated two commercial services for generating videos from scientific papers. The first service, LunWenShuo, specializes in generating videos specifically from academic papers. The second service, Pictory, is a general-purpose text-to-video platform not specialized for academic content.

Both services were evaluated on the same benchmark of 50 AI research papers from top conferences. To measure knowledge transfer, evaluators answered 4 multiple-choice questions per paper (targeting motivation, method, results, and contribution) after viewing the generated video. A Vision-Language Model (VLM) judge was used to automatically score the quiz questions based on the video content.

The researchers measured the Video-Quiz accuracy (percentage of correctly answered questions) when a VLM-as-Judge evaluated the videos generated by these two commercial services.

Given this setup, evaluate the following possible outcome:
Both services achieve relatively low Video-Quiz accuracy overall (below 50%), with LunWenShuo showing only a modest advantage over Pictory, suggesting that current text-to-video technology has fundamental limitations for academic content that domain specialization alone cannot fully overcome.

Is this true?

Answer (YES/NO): NO